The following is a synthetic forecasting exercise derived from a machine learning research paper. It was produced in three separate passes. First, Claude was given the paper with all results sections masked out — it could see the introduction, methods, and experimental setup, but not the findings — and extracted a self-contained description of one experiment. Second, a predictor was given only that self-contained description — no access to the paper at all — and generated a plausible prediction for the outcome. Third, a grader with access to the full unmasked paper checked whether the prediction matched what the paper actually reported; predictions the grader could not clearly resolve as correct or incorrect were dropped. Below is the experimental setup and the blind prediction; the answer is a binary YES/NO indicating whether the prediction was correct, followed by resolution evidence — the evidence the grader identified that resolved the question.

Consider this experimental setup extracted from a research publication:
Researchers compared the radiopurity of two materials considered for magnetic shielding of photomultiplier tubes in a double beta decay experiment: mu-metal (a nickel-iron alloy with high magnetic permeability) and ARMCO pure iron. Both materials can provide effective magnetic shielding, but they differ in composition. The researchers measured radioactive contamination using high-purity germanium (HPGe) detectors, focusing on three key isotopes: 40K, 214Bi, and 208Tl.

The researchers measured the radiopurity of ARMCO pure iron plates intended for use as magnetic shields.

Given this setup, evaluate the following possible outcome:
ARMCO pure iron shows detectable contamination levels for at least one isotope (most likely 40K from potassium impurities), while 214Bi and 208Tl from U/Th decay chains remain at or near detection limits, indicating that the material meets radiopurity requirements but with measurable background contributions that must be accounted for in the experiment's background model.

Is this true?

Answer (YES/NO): NO